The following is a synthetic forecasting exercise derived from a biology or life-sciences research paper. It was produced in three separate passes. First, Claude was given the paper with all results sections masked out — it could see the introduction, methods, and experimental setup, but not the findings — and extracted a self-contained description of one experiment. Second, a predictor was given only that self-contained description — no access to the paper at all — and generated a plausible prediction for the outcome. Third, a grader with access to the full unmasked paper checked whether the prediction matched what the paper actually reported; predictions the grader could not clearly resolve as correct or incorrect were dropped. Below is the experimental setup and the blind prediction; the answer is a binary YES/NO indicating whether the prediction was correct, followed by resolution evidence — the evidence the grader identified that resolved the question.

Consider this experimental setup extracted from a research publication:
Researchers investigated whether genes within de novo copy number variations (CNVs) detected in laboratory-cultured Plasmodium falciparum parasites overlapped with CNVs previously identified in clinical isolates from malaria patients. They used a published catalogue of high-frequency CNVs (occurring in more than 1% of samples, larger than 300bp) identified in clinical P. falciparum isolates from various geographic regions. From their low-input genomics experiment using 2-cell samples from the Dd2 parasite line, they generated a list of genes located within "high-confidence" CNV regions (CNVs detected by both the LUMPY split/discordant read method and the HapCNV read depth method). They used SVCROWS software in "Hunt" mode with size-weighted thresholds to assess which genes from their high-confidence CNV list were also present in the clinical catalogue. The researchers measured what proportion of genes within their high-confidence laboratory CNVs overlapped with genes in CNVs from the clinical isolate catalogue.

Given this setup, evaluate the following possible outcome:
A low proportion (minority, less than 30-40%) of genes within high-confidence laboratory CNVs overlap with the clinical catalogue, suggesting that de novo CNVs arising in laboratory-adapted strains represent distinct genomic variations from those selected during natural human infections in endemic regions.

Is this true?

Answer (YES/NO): NO